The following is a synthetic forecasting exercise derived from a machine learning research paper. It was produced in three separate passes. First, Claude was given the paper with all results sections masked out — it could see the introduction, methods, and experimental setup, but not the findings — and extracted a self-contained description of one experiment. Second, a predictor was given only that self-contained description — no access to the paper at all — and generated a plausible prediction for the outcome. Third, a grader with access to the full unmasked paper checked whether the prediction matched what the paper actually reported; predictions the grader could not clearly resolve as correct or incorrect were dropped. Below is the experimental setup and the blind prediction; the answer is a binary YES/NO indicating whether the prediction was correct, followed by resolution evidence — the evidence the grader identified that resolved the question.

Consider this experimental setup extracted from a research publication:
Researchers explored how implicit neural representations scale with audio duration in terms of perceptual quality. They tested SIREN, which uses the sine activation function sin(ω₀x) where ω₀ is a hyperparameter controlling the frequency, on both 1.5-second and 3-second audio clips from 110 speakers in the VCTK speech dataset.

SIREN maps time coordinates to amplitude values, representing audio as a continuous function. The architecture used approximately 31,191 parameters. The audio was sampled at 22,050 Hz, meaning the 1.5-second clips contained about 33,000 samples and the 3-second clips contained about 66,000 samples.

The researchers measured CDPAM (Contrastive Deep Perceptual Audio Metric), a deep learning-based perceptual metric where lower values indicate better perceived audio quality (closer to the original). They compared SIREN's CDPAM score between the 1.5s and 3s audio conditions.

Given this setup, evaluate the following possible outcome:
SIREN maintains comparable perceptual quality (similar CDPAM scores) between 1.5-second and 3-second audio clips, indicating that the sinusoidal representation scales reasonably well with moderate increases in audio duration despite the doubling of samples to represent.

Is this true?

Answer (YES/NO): NO